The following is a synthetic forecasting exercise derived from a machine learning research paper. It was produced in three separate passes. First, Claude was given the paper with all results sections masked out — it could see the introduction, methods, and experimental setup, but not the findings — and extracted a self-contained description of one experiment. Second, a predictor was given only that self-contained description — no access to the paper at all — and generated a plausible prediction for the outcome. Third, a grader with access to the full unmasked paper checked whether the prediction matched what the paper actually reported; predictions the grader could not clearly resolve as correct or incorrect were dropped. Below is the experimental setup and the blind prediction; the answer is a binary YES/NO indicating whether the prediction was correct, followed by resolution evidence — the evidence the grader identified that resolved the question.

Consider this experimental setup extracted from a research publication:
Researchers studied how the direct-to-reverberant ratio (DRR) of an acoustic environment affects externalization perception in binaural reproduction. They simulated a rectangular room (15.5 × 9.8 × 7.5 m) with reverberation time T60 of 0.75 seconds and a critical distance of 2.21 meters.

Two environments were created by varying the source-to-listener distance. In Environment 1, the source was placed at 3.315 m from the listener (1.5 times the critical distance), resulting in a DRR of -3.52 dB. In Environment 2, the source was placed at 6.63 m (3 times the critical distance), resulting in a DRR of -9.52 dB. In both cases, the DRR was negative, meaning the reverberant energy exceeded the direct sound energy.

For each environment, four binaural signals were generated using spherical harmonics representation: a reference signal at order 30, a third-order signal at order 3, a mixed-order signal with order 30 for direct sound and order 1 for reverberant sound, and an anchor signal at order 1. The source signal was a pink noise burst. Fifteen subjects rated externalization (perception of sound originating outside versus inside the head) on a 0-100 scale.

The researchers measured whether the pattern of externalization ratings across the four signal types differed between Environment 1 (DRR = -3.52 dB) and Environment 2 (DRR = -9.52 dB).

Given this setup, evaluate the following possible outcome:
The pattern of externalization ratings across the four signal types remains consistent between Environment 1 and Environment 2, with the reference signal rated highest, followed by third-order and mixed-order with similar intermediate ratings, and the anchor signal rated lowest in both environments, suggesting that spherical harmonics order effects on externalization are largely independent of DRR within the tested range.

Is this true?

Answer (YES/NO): YES